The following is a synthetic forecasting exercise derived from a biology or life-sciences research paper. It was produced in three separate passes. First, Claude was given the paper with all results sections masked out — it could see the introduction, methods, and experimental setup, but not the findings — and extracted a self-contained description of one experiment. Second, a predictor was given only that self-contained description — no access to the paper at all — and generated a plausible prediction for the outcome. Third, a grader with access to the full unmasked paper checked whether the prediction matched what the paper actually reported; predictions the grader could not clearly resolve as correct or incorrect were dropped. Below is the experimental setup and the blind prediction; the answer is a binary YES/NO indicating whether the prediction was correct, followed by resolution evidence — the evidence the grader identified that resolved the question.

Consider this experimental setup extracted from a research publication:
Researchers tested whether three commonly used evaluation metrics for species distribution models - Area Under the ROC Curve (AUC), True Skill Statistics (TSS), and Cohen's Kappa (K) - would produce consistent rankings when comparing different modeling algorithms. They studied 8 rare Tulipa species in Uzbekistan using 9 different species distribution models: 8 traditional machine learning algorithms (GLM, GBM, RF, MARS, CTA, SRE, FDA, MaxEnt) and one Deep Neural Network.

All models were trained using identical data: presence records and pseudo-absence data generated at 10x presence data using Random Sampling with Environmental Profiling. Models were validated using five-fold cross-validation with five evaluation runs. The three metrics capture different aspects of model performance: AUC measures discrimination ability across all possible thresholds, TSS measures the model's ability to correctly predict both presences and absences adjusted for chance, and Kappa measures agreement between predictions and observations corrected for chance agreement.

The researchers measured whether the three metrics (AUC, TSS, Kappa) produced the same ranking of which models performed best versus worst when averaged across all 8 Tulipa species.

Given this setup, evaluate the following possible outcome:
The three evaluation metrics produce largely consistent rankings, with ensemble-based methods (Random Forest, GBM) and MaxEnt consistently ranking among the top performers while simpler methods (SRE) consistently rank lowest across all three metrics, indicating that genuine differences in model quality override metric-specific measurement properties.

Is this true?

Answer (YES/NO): NO